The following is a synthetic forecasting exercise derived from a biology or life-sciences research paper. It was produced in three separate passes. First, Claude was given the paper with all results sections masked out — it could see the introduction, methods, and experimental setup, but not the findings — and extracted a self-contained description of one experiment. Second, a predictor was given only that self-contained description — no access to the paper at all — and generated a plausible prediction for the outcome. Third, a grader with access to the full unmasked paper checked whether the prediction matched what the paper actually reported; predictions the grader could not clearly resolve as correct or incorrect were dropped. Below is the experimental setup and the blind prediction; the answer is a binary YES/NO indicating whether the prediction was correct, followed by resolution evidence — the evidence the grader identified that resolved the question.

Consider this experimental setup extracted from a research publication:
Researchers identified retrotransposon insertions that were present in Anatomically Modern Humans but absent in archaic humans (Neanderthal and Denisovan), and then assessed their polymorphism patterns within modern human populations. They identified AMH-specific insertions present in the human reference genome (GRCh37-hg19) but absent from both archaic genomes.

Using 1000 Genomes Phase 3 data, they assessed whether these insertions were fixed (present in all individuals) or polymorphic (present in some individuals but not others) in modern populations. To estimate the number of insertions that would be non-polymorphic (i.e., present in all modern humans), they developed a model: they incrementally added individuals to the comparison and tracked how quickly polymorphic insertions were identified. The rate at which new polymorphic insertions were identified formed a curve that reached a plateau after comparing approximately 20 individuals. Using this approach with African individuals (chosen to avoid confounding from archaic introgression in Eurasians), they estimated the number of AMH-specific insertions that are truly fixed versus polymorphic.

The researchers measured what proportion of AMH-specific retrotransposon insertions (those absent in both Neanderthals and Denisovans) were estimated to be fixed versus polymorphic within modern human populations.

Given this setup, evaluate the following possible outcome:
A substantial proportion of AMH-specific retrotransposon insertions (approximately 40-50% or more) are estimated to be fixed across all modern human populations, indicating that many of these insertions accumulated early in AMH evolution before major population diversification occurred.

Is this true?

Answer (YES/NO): NO